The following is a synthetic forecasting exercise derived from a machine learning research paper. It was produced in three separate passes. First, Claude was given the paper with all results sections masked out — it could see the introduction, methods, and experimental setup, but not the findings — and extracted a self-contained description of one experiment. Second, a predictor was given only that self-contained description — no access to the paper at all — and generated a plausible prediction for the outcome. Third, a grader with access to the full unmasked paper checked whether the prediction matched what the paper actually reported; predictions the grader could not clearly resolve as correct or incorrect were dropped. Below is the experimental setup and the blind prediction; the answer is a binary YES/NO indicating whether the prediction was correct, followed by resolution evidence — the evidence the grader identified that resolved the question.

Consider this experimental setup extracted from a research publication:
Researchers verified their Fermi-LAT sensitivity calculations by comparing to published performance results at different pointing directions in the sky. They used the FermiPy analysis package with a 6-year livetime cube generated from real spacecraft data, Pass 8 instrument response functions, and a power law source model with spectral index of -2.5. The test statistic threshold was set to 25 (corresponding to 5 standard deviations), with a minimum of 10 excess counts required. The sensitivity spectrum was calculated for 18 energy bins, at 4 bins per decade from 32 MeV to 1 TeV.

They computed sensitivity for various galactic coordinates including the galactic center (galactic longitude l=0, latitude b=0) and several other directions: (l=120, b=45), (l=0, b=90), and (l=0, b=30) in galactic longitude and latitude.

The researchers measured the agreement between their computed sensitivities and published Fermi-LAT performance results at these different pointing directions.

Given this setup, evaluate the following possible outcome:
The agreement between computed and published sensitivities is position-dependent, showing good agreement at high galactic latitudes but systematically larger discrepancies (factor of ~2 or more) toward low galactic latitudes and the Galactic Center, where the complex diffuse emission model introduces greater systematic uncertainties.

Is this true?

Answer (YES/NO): NO